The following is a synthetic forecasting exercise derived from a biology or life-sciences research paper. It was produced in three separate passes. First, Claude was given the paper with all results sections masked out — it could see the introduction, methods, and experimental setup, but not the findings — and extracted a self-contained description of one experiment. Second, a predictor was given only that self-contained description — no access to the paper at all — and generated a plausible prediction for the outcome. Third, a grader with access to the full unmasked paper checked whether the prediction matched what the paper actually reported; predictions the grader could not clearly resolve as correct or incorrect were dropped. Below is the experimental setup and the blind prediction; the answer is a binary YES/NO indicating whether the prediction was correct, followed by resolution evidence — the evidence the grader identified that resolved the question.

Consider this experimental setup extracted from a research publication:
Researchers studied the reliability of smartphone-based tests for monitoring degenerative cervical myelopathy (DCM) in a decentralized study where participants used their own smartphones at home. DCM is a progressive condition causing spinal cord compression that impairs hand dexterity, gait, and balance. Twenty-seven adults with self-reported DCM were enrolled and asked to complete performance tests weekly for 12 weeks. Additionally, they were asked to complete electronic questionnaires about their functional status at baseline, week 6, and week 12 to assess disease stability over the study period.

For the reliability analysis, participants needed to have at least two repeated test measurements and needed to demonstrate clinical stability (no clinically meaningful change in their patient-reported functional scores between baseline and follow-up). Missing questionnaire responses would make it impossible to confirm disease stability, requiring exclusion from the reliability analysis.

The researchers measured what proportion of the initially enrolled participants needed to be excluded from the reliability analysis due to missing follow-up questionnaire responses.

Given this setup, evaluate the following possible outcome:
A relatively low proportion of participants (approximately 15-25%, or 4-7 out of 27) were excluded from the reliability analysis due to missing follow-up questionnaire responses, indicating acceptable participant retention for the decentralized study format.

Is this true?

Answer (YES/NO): NO